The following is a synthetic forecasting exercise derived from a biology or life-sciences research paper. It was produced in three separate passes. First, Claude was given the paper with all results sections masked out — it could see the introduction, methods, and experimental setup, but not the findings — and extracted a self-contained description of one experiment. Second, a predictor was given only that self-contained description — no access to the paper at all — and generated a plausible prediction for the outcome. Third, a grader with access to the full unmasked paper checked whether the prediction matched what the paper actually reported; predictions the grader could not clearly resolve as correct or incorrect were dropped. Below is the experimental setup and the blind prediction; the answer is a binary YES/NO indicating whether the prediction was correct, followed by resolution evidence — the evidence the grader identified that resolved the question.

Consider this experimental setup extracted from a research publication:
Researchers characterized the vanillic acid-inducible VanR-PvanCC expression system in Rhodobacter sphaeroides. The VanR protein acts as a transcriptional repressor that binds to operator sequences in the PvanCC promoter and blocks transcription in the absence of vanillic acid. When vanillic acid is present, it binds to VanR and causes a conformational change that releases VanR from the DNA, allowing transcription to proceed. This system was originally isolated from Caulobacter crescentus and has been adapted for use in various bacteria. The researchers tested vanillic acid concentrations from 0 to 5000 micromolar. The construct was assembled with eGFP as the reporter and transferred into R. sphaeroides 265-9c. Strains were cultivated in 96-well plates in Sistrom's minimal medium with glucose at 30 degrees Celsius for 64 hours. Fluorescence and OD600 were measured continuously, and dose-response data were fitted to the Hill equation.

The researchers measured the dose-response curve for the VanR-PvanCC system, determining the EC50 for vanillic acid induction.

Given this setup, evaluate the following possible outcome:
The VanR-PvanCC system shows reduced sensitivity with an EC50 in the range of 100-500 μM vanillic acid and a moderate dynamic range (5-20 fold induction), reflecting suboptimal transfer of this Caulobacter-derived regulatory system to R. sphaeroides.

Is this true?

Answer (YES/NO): NO